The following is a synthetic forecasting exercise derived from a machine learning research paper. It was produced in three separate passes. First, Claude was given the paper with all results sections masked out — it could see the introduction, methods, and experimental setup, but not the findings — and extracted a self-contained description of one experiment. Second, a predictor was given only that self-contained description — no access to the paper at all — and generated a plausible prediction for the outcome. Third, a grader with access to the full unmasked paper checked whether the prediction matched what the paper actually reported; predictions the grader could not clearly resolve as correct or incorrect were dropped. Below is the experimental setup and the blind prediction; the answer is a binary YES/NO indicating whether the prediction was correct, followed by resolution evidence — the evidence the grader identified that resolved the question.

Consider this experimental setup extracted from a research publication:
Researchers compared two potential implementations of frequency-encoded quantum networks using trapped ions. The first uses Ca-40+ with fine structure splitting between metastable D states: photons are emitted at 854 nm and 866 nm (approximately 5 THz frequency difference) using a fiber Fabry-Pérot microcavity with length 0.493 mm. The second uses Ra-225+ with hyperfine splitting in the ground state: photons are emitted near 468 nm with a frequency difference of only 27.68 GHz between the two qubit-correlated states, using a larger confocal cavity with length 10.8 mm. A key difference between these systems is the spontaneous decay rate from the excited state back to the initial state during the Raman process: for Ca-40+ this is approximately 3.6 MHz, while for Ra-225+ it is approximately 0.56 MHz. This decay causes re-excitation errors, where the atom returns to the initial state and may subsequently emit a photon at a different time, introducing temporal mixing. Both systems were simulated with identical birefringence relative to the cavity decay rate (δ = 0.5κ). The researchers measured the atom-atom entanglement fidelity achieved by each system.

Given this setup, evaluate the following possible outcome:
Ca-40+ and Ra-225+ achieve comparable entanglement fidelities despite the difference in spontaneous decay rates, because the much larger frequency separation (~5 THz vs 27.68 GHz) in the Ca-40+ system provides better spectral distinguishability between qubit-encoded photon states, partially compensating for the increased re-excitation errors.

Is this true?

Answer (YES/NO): NO